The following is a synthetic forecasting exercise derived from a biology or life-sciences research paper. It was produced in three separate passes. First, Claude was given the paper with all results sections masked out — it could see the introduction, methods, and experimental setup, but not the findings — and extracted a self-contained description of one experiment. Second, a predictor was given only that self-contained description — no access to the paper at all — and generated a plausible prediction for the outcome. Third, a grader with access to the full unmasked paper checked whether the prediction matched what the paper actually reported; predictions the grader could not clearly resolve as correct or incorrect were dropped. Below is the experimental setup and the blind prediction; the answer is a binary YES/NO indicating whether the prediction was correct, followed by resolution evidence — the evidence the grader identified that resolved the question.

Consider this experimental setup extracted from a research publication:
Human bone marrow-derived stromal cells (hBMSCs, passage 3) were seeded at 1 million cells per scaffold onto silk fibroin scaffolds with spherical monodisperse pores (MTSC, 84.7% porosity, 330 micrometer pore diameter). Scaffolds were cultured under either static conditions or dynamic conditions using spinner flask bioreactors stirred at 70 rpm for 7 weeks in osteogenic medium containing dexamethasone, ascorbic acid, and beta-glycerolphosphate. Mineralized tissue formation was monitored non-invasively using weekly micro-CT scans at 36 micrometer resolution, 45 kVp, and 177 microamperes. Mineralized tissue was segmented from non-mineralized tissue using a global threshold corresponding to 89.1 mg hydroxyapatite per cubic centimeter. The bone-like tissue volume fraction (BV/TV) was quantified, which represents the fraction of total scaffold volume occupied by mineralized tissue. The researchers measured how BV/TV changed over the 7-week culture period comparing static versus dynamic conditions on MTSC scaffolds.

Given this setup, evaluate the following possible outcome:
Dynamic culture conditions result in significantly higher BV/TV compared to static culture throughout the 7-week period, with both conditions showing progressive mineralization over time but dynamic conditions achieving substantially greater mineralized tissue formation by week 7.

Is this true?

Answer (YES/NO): NO